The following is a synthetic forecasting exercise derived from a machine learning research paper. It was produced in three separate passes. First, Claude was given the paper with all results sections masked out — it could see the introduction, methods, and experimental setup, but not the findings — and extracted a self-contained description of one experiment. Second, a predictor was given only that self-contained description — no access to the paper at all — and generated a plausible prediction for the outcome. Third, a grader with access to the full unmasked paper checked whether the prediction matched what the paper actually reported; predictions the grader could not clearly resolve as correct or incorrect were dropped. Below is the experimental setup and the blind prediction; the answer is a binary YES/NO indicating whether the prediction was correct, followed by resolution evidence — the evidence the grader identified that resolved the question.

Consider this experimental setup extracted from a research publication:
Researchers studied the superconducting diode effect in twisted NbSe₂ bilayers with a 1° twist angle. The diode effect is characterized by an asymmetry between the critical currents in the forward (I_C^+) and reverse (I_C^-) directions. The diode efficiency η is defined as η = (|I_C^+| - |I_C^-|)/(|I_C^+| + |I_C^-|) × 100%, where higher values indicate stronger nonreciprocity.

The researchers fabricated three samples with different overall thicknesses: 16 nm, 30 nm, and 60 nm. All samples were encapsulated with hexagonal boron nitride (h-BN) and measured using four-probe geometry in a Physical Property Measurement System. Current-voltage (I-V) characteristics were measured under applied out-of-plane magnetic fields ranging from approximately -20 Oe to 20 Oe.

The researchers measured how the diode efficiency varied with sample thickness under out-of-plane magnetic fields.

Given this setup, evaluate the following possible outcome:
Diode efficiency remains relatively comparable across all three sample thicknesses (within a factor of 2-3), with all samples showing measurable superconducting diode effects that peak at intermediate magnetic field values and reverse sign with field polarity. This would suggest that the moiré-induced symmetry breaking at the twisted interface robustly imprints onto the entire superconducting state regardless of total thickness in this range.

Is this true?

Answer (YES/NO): NO